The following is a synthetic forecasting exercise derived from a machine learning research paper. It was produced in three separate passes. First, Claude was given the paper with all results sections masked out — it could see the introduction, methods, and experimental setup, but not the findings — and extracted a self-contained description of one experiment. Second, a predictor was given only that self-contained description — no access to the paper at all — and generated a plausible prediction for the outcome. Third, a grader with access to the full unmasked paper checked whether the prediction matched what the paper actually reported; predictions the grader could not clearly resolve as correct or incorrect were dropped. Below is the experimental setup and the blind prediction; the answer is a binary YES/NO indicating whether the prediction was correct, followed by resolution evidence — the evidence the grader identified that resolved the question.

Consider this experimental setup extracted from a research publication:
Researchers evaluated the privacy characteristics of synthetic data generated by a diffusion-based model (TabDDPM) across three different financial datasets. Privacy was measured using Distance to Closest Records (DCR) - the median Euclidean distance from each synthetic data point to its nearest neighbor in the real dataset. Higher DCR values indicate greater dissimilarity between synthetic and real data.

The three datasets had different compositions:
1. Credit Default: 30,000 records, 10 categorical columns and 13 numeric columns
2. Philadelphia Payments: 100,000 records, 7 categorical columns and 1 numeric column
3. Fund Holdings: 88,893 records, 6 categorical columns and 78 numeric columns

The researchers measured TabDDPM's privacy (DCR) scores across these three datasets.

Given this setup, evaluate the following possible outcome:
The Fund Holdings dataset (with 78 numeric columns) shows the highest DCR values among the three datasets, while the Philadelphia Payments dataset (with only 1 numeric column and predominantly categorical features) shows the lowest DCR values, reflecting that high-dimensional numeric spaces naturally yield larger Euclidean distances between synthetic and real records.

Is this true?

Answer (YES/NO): NO